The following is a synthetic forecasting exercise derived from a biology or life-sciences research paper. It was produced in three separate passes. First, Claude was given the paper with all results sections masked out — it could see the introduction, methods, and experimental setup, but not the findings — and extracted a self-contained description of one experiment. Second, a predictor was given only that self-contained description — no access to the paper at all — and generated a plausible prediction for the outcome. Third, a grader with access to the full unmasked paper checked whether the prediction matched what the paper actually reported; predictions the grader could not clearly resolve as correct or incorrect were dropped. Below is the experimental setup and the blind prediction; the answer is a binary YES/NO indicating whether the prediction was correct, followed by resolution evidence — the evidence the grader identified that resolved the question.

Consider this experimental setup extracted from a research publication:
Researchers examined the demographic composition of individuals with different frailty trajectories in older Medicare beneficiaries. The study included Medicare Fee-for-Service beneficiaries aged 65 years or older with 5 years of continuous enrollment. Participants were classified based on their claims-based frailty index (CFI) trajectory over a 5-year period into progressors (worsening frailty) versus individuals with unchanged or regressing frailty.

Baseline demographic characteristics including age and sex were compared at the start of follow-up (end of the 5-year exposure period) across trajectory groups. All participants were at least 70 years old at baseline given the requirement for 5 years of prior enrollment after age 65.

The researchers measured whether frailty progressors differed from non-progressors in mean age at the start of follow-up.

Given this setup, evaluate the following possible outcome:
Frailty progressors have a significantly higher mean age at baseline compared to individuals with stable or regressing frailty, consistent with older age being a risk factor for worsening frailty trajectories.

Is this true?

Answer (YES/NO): YES